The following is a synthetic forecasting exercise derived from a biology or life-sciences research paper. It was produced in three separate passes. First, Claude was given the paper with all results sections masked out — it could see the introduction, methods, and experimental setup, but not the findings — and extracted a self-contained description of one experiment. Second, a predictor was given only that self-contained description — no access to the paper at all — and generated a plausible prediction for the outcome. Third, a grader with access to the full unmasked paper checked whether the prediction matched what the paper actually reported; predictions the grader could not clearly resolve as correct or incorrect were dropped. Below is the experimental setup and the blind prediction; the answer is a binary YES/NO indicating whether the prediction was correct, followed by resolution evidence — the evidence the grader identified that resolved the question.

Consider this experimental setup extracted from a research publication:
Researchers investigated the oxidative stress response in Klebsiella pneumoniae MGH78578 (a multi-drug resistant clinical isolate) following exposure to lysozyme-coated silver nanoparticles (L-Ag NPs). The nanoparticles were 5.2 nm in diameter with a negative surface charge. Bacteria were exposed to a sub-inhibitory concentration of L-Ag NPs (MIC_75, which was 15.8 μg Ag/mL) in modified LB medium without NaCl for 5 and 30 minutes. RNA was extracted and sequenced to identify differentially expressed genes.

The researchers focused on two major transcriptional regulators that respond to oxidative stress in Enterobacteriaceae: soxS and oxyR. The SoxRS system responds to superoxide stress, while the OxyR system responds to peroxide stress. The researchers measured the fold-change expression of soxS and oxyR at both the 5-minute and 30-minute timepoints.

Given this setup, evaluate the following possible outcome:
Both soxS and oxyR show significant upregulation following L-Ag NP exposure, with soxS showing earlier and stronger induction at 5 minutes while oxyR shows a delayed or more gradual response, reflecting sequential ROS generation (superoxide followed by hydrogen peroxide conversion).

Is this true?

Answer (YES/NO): NO